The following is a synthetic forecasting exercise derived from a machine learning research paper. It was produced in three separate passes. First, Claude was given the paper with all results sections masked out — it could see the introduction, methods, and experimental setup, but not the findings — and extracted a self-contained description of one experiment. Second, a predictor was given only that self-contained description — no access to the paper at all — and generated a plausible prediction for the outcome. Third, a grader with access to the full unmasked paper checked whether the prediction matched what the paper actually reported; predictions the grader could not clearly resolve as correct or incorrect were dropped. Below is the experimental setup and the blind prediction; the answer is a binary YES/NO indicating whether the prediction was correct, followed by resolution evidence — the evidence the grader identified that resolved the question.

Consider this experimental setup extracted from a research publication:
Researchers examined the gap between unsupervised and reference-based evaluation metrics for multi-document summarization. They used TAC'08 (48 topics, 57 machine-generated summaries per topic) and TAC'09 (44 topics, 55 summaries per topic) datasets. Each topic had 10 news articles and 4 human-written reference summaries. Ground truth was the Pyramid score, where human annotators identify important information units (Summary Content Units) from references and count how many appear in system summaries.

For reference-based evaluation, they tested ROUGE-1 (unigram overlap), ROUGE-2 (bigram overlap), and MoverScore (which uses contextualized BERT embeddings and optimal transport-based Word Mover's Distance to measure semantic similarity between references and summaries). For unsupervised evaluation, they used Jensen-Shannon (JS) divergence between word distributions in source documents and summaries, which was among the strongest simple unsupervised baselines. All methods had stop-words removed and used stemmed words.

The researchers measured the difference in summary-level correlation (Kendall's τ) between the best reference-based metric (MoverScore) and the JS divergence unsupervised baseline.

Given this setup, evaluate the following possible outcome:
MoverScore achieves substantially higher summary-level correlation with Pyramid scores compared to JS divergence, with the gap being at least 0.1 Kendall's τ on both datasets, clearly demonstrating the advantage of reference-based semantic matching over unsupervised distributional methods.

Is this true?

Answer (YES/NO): YES